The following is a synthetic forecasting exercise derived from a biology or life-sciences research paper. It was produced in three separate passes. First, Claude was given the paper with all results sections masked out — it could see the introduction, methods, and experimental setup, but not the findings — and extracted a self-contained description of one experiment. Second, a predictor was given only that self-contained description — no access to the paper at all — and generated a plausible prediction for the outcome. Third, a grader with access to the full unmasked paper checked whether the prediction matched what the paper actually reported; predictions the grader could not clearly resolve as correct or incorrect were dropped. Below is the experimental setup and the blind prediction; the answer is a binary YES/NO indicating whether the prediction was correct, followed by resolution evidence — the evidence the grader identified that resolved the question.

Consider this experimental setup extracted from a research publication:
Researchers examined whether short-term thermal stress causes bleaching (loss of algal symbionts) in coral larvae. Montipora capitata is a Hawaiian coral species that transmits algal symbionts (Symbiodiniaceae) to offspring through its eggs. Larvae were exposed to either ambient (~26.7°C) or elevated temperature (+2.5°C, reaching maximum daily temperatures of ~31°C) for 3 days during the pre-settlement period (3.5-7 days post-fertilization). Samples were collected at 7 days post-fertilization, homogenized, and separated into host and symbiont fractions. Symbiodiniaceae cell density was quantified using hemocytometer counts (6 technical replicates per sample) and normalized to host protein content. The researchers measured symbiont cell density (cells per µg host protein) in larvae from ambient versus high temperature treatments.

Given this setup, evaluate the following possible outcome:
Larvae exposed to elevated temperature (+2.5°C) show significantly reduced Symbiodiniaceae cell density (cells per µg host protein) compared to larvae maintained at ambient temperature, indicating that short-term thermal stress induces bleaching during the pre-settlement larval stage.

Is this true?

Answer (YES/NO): NO